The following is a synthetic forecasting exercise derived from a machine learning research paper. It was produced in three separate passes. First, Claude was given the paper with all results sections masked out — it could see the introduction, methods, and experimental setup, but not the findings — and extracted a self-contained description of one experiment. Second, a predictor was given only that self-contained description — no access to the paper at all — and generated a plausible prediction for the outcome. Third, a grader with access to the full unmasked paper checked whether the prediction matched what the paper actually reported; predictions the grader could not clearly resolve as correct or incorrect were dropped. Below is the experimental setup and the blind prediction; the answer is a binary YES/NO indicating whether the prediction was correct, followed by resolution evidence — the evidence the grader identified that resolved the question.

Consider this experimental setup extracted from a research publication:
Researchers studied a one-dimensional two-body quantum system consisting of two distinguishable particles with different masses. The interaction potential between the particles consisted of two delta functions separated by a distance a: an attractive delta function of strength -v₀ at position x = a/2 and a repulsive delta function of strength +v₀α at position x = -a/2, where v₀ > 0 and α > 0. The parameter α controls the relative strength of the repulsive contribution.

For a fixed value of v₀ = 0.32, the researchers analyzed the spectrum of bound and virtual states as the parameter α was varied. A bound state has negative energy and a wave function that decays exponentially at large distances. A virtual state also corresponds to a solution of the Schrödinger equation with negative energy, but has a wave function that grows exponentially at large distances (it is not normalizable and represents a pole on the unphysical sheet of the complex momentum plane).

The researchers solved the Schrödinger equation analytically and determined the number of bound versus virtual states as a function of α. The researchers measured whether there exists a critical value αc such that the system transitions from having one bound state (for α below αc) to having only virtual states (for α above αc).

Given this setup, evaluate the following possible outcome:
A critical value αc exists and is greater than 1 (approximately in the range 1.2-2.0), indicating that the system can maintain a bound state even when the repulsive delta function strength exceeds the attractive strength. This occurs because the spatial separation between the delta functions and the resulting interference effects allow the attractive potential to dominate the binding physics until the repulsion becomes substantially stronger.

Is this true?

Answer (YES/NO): NO